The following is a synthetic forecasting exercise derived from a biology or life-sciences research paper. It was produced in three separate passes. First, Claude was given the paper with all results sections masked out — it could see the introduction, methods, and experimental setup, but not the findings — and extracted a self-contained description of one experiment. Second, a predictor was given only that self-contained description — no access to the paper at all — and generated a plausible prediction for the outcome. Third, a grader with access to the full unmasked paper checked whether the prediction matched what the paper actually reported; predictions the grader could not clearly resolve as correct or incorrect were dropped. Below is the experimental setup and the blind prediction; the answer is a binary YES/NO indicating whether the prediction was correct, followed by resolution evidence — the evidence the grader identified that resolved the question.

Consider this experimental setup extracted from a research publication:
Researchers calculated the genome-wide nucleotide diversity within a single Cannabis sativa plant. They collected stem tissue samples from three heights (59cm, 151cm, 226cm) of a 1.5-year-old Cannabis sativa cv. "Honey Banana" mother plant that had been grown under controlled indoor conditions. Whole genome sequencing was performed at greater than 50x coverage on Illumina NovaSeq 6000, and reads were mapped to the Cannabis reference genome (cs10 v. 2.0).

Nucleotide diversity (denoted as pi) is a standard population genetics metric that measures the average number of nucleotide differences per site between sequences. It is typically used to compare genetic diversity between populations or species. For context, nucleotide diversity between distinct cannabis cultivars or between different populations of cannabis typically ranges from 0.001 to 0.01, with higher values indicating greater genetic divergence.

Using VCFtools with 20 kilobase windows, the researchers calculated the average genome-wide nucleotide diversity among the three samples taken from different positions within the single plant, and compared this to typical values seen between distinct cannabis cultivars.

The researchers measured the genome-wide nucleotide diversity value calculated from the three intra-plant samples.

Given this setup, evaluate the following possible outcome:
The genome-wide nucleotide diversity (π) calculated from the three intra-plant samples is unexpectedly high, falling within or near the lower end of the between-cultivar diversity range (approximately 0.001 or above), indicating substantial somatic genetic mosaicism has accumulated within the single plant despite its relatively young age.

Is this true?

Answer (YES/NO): NO